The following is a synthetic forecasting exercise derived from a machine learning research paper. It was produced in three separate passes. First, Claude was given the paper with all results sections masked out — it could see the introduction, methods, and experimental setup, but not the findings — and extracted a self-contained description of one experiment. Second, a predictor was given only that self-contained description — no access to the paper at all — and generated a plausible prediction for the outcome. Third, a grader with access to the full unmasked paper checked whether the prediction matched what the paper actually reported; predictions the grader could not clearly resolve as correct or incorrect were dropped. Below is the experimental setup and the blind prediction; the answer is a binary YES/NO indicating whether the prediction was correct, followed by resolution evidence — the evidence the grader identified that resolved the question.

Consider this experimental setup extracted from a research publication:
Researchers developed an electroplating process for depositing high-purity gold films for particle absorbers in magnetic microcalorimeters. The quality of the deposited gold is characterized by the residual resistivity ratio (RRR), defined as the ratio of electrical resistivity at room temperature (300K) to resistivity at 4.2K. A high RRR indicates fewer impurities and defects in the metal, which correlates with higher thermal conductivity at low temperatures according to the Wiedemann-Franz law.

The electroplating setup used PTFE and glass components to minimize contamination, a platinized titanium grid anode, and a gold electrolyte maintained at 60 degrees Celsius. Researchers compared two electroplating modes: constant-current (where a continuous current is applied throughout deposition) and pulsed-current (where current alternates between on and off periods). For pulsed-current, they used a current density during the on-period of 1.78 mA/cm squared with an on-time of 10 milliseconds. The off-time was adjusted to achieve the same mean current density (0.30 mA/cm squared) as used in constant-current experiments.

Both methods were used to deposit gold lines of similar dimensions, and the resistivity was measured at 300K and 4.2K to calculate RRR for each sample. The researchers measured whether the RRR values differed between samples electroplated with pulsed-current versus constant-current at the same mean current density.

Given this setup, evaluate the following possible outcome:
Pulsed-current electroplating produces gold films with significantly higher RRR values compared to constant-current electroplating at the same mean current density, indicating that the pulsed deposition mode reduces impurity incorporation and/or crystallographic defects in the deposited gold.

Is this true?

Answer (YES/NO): YES